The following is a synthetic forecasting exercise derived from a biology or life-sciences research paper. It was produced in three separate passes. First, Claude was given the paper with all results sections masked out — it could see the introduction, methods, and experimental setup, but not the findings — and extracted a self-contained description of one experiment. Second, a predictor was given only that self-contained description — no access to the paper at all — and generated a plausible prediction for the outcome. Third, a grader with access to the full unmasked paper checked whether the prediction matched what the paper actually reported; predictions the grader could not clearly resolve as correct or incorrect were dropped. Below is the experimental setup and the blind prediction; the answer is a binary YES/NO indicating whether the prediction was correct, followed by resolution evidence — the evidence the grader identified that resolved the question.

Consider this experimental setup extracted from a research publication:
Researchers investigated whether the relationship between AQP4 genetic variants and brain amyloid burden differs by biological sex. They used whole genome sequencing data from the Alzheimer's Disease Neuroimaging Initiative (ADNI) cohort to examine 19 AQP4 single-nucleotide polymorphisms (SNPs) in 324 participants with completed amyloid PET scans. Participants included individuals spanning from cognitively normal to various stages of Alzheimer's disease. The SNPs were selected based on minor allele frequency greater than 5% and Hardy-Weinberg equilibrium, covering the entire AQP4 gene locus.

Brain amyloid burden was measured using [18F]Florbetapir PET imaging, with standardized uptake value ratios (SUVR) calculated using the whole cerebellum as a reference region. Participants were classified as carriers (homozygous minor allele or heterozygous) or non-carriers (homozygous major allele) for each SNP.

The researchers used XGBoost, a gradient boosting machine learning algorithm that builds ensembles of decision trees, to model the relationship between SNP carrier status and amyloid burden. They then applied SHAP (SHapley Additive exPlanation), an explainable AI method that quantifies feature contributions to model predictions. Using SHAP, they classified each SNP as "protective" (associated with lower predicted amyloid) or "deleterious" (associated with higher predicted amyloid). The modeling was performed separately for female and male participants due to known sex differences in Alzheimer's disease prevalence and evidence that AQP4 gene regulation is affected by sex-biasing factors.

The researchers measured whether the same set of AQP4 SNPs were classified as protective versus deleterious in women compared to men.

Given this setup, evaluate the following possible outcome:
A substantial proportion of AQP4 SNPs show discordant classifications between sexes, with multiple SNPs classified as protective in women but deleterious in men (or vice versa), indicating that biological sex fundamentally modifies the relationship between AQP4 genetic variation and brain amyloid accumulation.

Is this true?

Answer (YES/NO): YES